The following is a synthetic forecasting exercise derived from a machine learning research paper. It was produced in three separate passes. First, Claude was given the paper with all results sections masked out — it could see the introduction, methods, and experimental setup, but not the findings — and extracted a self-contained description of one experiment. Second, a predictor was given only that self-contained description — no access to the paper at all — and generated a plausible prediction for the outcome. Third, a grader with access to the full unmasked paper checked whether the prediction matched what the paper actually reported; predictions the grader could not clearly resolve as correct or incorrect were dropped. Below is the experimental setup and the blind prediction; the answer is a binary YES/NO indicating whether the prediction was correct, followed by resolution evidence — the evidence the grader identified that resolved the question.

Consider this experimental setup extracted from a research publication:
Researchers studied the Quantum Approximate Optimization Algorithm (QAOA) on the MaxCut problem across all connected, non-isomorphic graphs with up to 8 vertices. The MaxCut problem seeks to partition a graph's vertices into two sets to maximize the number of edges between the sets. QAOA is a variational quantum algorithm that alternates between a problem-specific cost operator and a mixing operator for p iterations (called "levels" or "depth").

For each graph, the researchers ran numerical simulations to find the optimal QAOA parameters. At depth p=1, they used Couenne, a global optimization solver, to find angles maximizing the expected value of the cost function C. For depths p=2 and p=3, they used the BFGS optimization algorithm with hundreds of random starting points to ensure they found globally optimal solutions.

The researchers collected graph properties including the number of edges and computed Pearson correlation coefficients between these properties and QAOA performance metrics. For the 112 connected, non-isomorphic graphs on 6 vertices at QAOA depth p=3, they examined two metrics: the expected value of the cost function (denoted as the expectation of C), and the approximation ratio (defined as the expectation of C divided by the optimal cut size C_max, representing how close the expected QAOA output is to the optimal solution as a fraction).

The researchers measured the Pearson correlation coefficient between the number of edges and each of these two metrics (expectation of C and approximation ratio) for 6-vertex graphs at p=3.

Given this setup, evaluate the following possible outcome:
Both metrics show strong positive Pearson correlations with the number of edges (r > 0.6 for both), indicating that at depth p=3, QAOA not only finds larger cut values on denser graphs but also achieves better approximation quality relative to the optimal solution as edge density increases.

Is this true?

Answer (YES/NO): NO